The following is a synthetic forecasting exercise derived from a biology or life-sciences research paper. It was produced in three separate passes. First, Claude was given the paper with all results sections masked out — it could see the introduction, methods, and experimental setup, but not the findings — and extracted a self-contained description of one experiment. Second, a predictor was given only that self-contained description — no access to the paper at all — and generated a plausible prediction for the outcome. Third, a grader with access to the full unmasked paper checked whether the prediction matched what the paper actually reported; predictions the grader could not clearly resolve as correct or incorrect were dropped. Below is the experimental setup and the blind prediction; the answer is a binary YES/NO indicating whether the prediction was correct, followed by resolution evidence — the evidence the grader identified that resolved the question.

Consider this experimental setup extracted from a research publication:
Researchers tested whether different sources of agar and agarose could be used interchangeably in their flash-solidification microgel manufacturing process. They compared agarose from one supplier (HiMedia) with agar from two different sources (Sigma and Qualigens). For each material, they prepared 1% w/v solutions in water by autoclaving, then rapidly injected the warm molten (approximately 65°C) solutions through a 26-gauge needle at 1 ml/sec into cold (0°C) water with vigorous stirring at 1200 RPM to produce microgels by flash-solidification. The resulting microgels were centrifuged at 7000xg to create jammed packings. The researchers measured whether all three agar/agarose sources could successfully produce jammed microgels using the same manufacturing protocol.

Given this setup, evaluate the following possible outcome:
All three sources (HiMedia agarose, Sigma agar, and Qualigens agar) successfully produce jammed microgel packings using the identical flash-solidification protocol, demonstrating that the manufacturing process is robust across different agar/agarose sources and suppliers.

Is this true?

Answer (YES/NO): YES